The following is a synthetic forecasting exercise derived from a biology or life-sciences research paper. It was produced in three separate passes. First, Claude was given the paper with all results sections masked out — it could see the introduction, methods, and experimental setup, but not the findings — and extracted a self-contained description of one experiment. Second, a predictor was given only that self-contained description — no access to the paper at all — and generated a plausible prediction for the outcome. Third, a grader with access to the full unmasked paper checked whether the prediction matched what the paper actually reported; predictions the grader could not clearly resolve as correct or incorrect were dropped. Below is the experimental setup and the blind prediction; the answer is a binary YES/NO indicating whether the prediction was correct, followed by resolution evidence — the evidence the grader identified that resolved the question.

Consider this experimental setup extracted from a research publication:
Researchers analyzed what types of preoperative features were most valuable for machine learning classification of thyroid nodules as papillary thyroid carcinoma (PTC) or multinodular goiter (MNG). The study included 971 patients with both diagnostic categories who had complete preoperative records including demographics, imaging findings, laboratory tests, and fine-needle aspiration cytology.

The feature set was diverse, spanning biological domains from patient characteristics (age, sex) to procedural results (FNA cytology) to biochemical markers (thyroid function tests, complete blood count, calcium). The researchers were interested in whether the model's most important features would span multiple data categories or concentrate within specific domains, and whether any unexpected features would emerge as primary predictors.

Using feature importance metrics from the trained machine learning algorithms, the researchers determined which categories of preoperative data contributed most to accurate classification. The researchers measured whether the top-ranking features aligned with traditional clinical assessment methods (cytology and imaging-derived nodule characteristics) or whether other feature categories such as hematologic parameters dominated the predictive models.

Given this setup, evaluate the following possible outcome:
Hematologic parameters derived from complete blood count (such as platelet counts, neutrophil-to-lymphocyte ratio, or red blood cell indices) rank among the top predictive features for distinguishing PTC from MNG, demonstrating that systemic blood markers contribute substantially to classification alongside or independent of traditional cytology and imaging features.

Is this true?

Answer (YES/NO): NO